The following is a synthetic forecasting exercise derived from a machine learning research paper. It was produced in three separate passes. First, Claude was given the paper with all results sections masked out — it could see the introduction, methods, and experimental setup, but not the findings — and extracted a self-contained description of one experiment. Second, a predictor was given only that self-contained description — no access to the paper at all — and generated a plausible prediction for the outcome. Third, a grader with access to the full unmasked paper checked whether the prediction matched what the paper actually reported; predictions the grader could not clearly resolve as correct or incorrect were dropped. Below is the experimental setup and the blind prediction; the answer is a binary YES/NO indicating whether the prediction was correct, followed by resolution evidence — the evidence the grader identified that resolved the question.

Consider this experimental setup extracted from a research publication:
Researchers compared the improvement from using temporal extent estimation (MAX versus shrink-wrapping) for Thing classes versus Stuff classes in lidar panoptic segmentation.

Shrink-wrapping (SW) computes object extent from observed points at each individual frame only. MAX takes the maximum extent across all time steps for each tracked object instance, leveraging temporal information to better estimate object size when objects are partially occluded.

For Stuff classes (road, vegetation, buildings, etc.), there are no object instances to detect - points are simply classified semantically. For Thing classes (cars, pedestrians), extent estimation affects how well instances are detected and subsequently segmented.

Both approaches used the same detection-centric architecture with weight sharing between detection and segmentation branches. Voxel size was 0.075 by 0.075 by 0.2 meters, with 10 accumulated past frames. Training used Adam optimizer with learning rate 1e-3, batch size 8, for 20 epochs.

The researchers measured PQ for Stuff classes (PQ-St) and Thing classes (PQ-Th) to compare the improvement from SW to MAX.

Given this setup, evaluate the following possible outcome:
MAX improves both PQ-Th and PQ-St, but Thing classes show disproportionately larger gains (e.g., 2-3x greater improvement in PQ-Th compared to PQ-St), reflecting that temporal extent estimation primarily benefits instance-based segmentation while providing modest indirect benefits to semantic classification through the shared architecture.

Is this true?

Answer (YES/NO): NO